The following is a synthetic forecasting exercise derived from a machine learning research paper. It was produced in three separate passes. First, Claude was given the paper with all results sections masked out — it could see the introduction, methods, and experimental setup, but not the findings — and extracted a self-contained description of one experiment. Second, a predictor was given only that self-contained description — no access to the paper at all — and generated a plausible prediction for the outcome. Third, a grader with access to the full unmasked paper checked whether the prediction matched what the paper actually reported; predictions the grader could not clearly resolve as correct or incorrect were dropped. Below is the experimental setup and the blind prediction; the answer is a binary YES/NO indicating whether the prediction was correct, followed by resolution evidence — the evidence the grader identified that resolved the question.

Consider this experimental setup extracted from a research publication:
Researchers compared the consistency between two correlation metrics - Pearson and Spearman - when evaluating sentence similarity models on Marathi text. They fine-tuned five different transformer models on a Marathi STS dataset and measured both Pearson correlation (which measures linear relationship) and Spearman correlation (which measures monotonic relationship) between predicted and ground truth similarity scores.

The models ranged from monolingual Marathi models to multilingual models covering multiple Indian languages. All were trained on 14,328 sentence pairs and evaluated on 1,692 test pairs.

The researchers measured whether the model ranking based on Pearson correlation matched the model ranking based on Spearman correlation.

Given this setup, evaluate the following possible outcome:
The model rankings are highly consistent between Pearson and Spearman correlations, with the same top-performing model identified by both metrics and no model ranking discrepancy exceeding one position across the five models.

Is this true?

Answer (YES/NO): YES